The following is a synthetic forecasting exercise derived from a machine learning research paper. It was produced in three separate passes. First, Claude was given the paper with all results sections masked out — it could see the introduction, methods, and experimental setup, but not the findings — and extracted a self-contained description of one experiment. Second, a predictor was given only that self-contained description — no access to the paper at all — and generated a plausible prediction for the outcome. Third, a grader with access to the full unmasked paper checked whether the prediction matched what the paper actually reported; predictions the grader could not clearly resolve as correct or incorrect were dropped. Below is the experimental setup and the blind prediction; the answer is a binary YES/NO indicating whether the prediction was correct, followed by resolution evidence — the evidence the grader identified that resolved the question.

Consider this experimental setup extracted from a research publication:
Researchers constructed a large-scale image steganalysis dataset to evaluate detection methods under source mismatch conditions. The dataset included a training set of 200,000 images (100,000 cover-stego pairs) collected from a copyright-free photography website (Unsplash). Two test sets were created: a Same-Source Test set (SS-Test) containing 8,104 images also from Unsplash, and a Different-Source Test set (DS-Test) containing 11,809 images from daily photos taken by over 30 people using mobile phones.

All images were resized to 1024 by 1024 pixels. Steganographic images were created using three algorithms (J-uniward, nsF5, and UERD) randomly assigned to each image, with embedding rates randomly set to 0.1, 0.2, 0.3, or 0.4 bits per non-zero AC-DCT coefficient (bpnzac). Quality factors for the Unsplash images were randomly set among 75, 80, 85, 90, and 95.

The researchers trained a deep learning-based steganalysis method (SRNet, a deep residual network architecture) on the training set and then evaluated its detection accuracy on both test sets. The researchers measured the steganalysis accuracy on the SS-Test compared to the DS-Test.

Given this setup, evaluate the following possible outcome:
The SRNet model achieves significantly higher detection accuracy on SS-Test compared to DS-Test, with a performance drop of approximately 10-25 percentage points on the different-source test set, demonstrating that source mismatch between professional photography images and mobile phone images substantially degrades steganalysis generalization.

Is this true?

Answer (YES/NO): NO